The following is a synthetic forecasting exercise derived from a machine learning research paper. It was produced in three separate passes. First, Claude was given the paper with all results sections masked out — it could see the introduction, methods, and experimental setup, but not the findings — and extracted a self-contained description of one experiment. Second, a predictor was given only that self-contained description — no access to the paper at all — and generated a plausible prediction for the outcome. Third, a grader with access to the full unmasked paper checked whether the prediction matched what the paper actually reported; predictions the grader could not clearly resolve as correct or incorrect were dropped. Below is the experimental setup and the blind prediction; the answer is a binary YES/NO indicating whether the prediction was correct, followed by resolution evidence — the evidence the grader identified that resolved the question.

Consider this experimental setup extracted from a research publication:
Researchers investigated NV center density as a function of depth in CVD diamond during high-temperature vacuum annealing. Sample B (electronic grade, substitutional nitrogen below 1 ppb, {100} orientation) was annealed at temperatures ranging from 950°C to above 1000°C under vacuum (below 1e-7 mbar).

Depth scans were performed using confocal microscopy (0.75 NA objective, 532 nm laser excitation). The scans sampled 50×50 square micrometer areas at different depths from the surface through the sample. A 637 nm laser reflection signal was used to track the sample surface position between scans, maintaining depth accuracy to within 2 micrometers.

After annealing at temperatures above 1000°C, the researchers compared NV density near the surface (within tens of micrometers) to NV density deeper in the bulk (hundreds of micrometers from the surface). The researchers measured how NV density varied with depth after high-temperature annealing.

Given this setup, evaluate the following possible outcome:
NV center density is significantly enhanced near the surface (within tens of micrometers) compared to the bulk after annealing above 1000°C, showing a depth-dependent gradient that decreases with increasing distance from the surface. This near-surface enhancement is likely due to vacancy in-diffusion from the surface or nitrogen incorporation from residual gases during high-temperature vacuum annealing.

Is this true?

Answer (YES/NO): NO